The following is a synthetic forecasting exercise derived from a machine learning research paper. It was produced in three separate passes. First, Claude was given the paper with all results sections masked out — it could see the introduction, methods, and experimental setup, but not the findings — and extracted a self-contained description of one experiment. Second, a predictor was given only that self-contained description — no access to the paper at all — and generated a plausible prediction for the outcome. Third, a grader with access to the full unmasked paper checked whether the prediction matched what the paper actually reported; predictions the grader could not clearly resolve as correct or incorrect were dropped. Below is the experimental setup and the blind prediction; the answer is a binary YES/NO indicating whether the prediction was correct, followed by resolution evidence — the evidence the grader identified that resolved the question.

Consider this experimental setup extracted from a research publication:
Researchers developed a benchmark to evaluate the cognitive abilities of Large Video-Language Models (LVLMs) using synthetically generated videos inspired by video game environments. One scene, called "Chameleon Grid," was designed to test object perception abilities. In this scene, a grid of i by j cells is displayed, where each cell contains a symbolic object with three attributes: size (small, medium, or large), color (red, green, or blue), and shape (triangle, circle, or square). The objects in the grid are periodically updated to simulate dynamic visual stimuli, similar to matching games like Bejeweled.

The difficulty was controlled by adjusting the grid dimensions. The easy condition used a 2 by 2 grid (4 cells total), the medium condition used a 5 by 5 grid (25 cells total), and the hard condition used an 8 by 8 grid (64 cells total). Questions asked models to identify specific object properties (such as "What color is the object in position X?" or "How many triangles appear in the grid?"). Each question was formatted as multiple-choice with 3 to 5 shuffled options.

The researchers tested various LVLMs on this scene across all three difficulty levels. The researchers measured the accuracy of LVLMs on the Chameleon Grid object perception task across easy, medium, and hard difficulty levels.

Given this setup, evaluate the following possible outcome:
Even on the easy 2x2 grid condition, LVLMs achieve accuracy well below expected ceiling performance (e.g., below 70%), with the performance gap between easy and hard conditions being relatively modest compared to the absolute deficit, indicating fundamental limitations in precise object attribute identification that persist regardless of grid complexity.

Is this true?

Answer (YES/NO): NO